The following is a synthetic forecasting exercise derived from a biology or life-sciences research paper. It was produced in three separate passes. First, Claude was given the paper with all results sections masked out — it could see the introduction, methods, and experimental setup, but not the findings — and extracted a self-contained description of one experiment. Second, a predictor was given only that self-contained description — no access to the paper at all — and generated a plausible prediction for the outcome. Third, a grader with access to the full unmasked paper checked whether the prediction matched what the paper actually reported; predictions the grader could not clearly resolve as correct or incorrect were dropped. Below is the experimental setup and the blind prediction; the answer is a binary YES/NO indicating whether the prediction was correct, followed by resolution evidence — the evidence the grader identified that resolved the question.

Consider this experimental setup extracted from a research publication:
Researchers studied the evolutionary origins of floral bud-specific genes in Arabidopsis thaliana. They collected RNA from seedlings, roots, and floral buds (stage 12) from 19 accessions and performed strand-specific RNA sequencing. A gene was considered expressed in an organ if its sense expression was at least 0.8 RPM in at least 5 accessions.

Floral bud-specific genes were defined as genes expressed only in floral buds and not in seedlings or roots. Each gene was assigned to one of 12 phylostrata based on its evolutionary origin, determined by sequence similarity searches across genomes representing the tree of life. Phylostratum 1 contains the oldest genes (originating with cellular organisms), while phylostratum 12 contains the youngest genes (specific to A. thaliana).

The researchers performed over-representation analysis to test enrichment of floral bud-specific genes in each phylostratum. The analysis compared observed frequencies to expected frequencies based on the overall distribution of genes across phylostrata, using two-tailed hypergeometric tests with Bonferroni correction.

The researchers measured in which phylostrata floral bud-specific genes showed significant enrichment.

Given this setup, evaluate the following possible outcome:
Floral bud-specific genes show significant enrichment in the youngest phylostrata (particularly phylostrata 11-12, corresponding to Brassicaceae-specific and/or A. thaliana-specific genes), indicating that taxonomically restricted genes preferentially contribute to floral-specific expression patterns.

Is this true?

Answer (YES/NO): NO